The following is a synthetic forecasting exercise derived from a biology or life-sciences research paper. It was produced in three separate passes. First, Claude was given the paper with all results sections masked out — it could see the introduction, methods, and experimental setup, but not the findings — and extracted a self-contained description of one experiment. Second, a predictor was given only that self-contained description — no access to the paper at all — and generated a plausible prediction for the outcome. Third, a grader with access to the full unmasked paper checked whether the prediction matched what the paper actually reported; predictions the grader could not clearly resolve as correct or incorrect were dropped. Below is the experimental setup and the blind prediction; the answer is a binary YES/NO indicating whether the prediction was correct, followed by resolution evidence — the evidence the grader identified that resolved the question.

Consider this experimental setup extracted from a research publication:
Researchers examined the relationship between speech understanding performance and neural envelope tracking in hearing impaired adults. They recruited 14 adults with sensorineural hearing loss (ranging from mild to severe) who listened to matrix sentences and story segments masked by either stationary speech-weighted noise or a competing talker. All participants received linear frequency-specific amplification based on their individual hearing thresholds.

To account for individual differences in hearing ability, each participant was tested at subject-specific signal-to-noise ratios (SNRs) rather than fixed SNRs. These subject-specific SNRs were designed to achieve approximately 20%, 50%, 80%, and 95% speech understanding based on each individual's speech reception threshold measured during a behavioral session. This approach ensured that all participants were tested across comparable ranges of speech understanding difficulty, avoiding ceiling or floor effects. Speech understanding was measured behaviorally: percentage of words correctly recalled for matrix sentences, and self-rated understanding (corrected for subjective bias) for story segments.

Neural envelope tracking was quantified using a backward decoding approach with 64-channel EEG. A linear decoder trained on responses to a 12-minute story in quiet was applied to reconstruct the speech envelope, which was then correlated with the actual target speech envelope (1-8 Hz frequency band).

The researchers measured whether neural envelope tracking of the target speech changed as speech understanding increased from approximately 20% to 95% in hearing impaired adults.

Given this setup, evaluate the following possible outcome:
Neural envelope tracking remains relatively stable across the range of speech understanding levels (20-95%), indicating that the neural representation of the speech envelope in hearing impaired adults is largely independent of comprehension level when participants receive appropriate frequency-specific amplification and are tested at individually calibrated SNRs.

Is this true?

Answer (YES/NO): NO